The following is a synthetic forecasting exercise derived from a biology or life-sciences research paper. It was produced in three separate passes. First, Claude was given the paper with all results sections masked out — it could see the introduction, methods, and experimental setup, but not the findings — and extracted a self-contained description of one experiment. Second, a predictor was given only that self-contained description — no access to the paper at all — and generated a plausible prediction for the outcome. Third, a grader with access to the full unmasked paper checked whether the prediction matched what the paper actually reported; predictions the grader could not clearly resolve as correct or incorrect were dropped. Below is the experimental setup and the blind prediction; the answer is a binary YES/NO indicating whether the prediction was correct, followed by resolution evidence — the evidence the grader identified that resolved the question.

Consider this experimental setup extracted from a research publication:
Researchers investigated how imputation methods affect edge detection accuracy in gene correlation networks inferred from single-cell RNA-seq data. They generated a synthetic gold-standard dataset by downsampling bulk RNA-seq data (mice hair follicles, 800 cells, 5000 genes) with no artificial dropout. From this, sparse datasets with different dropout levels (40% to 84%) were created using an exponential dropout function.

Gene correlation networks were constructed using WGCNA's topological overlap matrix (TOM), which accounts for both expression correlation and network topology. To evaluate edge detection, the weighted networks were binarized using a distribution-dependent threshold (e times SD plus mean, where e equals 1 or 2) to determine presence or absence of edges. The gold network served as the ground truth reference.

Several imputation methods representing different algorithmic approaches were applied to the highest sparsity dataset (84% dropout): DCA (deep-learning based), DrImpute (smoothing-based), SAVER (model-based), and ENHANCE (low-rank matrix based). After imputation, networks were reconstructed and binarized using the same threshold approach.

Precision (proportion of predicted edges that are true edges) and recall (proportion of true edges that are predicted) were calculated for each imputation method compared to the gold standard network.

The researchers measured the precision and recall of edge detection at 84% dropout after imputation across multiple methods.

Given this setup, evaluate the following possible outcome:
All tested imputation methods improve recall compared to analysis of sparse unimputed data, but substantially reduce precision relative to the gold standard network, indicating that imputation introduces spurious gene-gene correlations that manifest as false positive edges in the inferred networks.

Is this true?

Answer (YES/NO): NO